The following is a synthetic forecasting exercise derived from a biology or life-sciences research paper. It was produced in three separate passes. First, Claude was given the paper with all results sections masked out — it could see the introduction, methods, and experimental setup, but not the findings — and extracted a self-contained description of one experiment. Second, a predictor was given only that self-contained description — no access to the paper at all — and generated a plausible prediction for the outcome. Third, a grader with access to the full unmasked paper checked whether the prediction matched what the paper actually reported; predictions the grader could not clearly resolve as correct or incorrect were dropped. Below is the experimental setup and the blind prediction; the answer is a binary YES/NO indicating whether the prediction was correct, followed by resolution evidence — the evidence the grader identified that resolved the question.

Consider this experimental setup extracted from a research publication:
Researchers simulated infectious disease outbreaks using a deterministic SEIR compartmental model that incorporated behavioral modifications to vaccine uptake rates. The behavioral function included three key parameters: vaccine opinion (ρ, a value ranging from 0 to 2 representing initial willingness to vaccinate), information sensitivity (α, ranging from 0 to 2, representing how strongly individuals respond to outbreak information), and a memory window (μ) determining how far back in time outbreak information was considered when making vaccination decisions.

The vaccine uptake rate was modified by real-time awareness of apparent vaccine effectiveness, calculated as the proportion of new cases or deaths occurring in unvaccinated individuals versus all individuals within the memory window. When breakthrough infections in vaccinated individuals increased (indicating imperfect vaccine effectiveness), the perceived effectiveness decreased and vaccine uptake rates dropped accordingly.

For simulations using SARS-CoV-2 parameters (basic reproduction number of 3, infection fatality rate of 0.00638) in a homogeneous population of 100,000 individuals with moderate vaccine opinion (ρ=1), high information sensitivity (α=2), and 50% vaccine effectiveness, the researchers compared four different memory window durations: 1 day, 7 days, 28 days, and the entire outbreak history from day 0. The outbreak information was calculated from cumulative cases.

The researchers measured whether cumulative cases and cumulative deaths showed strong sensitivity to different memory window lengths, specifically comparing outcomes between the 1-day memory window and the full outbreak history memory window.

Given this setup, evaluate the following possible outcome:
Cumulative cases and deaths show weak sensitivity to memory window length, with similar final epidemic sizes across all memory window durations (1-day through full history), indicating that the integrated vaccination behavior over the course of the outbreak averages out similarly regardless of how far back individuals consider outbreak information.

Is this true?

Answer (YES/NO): YES